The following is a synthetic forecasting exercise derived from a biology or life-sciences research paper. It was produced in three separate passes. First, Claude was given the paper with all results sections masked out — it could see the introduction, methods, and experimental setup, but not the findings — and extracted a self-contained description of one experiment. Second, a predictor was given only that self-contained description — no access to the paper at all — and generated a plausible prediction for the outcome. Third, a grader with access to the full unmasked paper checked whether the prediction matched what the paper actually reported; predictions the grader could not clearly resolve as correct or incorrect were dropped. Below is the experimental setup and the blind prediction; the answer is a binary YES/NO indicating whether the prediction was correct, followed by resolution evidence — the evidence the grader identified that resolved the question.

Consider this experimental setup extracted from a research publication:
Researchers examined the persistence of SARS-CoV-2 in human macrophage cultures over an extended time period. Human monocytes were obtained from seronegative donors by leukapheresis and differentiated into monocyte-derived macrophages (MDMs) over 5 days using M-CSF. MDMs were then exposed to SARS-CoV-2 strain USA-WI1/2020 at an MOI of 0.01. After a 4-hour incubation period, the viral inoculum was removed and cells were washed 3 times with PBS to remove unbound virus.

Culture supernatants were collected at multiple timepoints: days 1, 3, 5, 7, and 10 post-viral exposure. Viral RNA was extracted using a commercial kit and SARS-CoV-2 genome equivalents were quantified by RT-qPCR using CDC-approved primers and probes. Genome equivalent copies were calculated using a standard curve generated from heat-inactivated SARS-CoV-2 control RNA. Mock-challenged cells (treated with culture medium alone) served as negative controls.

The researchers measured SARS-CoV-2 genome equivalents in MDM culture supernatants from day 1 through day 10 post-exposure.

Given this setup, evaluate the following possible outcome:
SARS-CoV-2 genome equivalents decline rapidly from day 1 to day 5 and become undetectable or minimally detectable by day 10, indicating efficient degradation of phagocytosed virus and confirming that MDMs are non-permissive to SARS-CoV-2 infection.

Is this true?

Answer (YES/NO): NO